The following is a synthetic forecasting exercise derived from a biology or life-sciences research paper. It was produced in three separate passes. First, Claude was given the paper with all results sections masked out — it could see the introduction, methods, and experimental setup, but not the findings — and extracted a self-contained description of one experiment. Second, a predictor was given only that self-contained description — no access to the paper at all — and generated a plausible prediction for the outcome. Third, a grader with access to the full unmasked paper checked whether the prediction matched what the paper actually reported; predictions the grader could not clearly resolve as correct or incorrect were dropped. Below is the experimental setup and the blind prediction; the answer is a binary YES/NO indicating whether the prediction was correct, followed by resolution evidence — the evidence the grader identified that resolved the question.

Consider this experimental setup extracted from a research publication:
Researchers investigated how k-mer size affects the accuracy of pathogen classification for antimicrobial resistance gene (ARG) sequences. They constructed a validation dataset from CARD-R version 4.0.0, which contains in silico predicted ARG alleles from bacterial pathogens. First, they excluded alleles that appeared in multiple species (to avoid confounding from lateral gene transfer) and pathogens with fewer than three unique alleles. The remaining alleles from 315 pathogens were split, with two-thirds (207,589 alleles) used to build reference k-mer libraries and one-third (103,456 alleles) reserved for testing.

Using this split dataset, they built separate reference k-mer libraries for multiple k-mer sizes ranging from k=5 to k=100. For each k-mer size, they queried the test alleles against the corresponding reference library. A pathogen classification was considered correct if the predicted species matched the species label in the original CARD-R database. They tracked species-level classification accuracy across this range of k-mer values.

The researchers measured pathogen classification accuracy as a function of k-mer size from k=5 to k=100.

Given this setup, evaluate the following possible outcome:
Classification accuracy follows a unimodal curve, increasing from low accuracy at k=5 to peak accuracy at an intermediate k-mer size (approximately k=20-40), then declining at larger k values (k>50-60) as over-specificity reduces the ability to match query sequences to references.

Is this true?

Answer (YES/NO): NO